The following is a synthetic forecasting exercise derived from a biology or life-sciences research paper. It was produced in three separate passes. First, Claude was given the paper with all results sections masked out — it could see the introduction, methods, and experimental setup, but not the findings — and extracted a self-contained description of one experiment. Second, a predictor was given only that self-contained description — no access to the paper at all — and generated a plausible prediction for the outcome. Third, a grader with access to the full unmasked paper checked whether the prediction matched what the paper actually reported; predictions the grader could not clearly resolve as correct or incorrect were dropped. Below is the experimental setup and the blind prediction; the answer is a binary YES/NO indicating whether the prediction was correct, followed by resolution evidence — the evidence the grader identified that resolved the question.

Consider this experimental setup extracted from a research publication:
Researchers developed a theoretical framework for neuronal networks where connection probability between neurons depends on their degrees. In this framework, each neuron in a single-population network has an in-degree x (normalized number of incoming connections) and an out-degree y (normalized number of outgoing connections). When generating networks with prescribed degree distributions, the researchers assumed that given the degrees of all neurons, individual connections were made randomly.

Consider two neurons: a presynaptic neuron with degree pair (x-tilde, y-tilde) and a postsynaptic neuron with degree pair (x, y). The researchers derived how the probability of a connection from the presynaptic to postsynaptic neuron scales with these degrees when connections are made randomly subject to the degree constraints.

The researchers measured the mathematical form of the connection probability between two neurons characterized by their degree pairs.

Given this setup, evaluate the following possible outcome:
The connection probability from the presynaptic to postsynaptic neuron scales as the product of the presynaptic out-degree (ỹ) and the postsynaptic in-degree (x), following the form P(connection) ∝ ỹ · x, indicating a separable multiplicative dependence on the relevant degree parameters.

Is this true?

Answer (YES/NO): YES